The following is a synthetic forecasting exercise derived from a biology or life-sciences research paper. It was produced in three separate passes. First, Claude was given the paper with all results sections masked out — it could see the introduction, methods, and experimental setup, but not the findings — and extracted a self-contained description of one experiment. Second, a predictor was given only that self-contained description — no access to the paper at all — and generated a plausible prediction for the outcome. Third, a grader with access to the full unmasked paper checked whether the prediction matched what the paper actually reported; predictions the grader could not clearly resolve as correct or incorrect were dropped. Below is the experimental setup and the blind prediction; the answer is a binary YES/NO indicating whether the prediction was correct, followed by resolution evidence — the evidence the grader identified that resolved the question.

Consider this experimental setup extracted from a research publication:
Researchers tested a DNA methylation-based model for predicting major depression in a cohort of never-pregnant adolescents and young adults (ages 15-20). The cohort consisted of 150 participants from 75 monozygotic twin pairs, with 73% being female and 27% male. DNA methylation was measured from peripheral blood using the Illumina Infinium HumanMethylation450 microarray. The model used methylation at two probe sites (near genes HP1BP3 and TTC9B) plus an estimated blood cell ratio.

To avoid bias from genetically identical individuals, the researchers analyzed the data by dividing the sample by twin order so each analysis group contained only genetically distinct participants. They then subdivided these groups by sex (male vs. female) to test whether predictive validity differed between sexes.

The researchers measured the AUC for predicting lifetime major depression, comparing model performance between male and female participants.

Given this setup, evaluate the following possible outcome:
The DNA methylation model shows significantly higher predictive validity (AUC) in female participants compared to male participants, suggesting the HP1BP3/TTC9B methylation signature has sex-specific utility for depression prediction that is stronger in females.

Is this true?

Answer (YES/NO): NO